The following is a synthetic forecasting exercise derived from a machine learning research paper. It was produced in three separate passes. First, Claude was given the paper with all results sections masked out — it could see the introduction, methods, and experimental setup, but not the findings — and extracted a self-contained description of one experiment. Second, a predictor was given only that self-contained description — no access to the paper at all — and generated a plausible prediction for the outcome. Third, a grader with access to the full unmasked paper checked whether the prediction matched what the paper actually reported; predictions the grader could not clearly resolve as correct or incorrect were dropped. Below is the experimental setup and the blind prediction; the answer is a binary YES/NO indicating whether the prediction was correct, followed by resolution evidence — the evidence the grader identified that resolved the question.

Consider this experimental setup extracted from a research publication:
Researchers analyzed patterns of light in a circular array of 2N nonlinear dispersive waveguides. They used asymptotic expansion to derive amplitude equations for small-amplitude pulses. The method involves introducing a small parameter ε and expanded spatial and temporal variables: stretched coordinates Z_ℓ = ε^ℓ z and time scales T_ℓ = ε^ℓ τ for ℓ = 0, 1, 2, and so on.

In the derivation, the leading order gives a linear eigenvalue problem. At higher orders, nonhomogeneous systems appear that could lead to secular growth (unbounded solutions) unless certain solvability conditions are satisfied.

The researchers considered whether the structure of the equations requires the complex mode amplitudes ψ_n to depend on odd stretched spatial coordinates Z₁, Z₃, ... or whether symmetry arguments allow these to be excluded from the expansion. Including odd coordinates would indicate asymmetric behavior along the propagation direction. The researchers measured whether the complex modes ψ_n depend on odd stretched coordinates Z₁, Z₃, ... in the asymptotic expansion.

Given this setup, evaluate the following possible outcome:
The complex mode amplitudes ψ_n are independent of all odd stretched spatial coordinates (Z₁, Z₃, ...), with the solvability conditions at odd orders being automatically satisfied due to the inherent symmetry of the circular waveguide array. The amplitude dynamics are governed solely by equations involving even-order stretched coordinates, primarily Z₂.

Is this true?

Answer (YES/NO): YES